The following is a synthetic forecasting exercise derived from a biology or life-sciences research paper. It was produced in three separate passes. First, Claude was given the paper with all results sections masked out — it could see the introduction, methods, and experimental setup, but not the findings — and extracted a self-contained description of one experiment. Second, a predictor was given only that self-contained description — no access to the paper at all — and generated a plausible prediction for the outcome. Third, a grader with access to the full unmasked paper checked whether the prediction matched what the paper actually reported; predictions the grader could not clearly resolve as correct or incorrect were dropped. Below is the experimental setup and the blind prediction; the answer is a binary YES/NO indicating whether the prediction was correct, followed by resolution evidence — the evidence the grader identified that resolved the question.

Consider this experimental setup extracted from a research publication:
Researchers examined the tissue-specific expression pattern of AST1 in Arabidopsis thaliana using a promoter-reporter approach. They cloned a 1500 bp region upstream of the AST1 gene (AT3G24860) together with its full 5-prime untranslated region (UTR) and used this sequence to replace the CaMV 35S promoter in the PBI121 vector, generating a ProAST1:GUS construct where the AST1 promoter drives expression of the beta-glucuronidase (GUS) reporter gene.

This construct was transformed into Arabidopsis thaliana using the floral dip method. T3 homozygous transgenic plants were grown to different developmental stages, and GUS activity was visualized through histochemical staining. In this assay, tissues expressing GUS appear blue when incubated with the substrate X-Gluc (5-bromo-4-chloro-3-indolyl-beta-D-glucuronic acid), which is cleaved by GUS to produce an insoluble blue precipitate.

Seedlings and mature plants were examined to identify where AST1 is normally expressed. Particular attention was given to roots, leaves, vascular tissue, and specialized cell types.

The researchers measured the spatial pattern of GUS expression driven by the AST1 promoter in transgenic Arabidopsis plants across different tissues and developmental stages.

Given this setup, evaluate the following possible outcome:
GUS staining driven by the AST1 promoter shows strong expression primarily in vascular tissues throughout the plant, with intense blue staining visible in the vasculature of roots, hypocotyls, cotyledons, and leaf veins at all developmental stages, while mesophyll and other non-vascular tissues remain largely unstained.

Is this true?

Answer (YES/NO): NO